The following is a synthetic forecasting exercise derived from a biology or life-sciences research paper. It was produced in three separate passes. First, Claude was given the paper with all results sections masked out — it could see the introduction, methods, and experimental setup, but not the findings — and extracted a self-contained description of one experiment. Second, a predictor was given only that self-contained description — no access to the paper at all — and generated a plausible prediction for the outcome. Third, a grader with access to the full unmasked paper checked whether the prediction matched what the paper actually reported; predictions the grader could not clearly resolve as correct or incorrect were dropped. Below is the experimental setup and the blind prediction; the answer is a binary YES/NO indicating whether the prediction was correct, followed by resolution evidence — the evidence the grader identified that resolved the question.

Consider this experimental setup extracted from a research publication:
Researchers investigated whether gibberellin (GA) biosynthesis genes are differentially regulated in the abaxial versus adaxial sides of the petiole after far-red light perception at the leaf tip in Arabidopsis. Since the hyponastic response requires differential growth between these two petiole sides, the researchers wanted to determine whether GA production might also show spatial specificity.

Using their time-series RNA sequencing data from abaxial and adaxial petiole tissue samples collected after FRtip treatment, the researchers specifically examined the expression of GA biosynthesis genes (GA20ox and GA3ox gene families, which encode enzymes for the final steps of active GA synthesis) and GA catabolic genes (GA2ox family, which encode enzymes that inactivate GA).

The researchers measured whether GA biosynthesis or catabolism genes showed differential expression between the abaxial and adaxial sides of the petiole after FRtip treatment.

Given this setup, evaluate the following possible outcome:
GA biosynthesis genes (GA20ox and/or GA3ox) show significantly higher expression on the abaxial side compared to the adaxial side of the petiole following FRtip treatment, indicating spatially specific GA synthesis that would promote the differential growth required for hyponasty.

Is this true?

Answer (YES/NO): YES